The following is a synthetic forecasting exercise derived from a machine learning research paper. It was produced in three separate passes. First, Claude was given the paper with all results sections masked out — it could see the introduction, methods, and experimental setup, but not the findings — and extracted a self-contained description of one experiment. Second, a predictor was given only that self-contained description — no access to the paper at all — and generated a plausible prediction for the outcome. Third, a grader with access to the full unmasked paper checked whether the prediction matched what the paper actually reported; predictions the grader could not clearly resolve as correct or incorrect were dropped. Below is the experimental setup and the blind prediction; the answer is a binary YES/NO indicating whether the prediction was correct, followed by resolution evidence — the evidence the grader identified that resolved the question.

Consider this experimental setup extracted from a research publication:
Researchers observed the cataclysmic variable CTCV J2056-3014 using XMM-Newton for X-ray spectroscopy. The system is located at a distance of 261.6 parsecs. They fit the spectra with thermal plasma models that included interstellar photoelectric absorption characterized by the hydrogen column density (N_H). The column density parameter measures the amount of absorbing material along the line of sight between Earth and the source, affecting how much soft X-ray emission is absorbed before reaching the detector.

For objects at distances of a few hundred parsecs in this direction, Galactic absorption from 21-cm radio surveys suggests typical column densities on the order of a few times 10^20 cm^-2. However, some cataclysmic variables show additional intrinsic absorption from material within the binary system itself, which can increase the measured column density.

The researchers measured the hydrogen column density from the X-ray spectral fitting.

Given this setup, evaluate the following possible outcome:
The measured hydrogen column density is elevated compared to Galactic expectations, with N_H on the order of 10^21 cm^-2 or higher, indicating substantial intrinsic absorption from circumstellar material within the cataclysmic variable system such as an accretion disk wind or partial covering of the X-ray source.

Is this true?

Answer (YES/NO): NO